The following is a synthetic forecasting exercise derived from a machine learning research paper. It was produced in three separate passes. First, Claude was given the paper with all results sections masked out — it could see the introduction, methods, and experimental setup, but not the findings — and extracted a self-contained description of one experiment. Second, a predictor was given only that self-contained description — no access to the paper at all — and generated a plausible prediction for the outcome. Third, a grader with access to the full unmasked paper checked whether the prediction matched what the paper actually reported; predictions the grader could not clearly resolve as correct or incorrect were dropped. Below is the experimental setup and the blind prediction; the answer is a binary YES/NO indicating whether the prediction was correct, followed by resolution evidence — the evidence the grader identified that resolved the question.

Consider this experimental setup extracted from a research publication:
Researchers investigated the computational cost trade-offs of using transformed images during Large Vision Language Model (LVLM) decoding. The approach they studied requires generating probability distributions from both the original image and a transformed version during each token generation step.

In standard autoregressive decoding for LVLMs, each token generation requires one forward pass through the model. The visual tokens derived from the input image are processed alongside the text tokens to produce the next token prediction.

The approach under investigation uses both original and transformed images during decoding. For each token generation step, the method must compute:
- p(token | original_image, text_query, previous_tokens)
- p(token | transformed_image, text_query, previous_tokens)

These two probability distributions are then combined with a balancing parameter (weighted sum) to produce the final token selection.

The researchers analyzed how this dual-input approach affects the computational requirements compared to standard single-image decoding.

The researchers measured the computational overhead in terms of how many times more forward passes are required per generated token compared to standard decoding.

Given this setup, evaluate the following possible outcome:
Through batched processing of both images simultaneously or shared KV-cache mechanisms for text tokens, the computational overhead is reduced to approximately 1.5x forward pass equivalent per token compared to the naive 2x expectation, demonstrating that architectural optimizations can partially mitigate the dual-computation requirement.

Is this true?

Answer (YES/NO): NO